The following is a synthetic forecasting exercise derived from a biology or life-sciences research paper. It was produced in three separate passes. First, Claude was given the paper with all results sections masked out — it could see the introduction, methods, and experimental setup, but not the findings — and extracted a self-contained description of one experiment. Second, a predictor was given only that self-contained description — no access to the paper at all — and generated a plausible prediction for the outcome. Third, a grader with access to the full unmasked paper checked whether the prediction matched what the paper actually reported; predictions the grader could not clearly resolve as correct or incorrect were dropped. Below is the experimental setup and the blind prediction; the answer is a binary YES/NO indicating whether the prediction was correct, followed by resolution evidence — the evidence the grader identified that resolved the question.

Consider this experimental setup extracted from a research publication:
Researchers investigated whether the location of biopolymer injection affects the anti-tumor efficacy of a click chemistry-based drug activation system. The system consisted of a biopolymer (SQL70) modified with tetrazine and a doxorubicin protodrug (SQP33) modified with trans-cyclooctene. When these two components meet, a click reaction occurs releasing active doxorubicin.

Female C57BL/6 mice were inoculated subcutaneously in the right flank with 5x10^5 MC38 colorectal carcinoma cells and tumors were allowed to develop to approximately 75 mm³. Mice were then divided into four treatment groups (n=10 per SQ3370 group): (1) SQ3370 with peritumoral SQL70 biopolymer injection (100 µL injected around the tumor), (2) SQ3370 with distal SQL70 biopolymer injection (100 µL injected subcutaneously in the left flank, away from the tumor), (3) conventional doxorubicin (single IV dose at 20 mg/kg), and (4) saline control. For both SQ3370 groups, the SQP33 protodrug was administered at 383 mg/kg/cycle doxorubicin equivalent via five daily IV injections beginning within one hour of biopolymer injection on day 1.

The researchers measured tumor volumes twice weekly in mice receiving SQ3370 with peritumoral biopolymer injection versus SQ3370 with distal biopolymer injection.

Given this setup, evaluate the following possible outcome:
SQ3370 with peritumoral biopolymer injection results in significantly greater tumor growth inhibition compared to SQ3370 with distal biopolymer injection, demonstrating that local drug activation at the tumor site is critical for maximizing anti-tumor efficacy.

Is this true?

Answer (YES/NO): YES